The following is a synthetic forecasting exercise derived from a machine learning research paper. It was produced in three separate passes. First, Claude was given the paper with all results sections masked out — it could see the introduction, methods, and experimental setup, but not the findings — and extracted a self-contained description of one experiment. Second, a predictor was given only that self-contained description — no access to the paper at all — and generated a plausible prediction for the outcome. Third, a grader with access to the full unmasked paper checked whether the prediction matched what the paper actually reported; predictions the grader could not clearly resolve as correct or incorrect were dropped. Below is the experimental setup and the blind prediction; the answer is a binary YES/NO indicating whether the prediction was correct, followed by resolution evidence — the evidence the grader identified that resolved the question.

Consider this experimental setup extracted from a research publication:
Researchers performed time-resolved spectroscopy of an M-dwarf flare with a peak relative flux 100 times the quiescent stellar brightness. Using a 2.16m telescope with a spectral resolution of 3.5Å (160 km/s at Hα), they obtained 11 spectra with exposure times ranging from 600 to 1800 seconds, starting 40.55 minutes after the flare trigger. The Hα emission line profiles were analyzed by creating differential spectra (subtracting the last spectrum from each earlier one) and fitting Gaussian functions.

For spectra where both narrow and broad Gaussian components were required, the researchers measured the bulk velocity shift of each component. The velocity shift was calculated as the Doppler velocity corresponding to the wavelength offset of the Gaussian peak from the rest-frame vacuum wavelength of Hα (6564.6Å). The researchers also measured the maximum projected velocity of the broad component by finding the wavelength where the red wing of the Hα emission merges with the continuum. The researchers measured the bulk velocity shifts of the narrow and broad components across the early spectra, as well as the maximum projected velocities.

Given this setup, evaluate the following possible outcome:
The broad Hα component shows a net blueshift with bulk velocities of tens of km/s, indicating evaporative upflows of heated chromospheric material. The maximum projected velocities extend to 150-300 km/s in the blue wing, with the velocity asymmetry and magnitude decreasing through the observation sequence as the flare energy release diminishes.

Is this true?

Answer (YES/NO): NO